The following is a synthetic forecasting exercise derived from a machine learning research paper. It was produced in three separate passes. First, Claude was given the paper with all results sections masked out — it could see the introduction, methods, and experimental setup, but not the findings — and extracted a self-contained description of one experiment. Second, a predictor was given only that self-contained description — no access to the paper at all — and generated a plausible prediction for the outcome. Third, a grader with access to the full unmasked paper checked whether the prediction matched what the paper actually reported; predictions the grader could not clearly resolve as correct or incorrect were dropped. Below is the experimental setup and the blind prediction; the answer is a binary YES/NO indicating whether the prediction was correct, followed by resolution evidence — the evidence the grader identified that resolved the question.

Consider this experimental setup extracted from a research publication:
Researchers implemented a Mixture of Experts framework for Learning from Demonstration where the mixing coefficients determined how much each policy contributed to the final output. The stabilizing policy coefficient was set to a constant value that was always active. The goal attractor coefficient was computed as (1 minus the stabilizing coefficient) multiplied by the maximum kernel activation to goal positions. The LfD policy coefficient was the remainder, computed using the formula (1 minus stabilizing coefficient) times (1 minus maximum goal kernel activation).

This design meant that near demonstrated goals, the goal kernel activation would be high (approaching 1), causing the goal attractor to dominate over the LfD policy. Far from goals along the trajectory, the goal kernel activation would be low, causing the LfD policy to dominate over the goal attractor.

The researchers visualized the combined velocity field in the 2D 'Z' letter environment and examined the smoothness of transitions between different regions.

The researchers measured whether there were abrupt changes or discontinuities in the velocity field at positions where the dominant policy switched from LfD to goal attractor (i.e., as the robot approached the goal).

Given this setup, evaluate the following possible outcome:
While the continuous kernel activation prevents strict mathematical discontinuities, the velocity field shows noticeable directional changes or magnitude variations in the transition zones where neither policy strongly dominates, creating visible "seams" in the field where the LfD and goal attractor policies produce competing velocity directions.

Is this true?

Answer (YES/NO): NO